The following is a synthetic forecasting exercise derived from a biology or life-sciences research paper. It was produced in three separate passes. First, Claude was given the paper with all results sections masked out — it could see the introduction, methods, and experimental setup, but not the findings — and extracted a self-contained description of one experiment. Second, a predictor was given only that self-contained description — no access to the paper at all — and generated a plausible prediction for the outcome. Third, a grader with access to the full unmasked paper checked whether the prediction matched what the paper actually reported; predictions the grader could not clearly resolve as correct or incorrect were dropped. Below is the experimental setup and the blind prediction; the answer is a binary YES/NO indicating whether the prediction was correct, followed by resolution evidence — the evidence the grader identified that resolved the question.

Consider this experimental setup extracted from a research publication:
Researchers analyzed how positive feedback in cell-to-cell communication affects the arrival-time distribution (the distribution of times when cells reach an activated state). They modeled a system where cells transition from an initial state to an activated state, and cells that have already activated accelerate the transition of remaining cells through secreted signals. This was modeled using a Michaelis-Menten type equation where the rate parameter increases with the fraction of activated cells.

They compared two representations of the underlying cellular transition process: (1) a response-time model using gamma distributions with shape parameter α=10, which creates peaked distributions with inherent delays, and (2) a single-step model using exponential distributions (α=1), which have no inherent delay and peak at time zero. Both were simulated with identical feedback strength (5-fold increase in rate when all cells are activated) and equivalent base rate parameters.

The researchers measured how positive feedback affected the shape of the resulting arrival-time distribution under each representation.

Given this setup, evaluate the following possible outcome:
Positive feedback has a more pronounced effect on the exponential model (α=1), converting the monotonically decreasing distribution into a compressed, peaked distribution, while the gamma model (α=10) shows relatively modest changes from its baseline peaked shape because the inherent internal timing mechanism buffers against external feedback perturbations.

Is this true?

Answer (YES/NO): NO